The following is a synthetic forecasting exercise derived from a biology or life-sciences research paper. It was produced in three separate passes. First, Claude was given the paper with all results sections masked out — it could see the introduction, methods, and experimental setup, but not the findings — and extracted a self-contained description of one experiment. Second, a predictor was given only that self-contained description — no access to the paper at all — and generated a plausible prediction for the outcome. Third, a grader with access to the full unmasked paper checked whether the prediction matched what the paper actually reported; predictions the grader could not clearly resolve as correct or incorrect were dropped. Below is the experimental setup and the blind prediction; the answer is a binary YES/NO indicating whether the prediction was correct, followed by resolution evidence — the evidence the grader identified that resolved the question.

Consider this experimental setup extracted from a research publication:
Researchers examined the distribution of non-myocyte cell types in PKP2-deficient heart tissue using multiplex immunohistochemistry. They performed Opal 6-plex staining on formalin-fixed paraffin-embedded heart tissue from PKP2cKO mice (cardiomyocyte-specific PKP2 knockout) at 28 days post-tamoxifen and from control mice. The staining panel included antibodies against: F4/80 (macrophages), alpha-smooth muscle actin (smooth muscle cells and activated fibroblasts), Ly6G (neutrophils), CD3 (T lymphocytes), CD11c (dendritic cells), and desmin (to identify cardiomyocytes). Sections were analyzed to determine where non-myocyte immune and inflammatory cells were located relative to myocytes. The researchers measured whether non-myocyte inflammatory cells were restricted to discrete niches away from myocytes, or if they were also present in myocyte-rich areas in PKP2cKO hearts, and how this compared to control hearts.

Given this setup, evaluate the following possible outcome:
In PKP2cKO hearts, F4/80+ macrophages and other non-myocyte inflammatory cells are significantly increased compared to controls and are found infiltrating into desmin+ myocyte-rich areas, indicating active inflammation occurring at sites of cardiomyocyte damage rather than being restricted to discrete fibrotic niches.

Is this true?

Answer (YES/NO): YES